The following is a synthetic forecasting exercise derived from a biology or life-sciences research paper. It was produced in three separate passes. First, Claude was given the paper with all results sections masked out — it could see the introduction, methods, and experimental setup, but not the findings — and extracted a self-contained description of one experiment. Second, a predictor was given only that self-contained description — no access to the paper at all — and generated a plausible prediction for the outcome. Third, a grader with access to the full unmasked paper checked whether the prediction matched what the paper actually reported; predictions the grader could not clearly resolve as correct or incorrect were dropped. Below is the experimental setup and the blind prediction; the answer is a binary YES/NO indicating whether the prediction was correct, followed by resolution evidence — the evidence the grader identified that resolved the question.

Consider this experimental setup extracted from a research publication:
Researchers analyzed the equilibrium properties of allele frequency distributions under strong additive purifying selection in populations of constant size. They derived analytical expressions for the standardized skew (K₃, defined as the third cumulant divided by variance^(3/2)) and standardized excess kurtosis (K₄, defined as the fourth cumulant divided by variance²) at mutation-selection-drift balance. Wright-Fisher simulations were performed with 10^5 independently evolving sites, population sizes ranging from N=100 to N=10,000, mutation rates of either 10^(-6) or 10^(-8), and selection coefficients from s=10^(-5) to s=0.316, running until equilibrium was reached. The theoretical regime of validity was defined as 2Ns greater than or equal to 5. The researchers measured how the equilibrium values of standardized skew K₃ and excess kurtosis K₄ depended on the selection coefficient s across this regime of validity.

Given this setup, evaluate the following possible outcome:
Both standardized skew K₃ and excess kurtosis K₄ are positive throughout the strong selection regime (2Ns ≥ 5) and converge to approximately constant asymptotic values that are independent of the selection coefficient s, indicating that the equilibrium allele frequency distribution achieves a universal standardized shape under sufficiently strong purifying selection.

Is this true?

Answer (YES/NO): YES